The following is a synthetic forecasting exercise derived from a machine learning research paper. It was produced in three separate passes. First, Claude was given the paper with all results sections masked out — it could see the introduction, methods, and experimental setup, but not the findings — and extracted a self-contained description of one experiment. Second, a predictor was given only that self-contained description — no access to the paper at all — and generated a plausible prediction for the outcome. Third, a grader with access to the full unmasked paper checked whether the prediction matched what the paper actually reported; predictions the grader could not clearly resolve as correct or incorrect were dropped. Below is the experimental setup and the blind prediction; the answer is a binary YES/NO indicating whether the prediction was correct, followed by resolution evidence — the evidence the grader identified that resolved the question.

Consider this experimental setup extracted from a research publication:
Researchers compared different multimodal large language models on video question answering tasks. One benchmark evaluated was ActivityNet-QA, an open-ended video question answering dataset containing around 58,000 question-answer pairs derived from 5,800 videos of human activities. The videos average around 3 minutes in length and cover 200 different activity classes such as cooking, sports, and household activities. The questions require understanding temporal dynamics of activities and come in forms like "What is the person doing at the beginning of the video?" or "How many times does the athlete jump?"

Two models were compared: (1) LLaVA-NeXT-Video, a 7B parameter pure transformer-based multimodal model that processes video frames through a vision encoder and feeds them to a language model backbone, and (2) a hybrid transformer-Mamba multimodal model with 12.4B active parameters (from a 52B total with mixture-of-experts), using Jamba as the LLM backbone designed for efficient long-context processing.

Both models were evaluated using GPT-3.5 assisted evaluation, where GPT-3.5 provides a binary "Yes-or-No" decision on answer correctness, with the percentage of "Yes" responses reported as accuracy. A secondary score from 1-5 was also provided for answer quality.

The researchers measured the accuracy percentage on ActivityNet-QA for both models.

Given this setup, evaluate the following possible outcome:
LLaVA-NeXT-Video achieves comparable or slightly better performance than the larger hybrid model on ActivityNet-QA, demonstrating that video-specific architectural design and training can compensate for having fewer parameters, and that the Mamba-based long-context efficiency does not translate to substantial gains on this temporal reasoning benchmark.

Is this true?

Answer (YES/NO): YES